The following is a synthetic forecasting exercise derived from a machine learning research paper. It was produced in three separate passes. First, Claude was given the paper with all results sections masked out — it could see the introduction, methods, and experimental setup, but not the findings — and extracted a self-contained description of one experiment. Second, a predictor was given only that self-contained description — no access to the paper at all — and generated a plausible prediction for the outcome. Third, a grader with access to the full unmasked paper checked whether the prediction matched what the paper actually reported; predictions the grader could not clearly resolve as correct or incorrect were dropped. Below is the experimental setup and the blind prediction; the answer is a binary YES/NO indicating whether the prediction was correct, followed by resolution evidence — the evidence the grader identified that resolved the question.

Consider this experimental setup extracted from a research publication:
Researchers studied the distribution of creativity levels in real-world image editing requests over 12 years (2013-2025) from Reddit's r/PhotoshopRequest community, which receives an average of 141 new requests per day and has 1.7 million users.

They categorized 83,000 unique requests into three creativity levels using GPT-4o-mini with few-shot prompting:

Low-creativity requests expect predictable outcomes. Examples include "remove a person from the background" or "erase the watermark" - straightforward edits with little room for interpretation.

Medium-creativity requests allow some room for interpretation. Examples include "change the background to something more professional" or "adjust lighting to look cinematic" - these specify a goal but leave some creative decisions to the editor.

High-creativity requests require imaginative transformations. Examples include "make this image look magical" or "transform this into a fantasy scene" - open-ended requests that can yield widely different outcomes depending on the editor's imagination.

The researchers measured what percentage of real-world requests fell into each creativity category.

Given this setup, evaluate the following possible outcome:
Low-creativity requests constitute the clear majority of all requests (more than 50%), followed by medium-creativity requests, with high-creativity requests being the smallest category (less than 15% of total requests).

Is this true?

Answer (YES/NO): NO